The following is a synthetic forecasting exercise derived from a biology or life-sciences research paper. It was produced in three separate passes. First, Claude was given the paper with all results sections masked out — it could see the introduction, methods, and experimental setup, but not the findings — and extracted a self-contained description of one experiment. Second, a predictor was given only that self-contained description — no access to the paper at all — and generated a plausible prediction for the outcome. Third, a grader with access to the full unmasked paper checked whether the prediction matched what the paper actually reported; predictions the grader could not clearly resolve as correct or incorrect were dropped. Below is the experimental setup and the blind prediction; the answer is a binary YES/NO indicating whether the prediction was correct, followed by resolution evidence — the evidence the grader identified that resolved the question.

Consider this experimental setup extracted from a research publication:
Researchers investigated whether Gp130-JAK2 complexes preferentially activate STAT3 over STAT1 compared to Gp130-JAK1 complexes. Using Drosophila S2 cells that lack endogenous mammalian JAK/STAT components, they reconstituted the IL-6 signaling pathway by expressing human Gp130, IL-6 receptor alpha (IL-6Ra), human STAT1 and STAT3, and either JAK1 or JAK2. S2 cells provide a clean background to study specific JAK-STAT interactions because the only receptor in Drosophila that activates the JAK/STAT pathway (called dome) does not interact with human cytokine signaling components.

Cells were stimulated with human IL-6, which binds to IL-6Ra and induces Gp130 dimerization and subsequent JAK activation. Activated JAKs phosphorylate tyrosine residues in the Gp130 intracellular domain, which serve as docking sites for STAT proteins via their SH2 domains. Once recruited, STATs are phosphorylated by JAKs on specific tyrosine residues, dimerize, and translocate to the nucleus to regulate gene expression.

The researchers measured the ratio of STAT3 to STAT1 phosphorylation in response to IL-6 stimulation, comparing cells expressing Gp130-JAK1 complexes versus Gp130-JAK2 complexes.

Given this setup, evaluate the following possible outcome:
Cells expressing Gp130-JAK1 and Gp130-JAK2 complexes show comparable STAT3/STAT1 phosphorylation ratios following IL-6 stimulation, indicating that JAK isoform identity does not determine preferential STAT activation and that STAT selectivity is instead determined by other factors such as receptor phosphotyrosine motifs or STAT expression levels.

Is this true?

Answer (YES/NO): NO